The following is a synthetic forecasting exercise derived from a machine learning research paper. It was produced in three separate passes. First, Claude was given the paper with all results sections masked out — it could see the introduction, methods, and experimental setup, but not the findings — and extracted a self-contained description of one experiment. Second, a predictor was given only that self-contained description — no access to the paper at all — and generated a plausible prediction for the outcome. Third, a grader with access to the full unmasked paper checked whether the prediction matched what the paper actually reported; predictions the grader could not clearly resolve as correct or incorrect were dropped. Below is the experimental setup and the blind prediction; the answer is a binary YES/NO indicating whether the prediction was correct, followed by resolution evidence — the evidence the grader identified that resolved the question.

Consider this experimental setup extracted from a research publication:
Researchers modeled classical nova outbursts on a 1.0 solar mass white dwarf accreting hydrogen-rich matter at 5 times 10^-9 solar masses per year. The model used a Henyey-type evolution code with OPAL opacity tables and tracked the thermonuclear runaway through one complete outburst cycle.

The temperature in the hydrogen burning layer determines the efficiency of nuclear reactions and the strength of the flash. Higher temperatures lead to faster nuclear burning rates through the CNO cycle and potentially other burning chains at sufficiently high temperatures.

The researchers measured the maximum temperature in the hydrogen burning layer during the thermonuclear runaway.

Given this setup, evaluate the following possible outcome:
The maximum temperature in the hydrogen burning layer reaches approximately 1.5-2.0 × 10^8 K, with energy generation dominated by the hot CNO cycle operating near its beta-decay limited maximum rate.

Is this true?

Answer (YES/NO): YES